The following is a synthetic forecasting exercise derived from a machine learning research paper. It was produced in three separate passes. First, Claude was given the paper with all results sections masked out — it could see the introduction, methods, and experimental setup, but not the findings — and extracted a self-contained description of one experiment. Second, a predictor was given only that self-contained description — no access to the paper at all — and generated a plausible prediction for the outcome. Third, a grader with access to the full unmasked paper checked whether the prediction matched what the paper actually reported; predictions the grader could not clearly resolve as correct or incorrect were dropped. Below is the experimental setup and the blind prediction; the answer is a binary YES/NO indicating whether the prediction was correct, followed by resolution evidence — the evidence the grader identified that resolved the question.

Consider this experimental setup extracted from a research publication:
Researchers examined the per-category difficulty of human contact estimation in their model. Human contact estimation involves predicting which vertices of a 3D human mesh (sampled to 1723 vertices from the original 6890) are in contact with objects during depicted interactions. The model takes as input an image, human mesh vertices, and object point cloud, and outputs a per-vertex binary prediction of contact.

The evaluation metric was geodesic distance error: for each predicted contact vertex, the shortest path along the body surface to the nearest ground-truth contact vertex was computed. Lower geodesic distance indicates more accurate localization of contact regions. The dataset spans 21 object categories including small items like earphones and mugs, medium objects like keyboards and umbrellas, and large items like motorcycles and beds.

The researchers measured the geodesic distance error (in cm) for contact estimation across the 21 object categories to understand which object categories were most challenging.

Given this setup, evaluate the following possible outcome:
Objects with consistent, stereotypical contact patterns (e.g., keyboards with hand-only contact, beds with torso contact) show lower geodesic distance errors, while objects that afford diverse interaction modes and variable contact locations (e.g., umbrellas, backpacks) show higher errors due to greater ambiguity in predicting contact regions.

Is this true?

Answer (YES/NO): NO